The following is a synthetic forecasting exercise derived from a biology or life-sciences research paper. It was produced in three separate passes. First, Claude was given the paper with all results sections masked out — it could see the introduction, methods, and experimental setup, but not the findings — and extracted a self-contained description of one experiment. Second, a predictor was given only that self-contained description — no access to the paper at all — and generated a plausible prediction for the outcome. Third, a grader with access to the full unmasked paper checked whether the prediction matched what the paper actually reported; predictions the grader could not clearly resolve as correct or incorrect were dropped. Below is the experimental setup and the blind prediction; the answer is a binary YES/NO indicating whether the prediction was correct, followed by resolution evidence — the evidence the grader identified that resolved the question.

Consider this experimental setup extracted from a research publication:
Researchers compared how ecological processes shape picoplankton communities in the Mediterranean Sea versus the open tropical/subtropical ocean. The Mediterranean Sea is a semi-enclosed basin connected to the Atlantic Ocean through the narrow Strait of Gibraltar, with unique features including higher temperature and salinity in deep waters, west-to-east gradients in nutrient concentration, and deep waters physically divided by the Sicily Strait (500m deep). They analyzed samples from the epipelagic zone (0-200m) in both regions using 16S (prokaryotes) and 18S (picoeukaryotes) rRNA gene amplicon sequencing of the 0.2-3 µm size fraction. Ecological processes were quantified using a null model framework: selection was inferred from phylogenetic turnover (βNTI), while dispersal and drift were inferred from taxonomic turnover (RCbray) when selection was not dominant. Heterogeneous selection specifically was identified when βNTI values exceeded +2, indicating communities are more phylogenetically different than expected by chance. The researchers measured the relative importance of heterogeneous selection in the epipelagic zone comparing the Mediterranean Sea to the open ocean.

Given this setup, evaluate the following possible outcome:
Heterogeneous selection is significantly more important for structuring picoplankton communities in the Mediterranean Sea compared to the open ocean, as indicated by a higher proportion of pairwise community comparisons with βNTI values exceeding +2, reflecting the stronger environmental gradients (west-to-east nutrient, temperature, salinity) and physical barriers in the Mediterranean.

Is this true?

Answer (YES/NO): YES